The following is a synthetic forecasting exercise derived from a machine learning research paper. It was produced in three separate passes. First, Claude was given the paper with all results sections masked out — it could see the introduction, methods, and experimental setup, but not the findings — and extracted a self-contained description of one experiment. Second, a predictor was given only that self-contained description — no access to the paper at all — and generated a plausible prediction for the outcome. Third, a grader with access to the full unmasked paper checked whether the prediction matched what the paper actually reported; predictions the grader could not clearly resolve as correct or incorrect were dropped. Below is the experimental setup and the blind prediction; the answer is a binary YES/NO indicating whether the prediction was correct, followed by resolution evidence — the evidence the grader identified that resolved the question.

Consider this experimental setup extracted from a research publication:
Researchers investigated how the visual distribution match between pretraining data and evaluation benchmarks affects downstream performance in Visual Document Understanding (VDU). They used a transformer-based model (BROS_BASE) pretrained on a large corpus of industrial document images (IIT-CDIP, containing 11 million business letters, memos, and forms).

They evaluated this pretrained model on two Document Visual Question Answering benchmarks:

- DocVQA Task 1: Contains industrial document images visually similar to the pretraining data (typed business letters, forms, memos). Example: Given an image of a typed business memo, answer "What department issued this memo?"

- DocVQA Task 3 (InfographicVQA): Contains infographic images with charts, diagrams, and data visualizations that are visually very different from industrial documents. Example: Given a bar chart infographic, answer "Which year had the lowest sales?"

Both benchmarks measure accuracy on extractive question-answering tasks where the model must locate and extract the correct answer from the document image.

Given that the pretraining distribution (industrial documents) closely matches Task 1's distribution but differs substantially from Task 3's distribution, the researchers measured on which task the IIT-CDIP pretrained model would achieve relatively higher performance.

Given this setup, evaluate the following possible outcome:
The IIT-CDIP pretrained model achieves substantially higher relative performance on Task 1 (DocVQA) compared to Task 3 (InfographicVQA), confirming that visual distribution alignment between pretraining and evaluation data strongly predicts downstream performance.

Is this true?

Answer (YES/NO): YES